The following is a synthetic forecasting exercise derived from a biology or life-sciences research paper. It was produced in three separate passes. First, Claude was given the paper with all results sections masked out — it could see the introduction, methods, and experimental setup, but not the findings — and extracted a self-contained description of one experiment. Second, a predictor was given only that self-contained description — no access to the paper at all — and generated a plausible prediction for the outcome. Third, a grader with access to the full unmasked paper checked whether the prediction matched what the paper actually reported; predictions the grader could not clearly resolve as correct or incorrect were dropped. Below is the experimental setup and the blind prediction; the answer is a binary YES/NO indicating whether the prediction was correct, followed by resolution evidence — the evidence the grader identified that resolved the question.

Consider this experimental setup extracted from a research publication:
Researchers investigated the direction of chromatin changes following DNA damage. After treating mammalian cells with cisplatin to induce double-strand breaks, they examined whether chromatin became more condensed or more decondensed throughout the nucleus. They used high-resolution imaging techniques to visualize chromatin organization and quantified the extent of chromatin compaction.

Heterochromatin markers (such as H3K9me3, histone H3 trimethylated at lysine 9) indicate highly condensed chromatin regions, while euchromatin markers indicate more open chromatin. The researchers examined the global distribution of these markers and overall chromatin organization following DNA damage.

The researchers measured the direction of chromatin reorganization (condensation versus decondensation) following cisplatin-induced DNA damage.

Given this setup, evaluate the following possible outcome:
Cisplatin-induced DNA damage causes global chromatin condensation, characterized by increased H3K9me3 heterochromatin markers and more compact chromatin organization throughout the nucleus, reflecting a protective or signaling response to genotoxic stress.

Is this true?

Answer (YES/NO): NO